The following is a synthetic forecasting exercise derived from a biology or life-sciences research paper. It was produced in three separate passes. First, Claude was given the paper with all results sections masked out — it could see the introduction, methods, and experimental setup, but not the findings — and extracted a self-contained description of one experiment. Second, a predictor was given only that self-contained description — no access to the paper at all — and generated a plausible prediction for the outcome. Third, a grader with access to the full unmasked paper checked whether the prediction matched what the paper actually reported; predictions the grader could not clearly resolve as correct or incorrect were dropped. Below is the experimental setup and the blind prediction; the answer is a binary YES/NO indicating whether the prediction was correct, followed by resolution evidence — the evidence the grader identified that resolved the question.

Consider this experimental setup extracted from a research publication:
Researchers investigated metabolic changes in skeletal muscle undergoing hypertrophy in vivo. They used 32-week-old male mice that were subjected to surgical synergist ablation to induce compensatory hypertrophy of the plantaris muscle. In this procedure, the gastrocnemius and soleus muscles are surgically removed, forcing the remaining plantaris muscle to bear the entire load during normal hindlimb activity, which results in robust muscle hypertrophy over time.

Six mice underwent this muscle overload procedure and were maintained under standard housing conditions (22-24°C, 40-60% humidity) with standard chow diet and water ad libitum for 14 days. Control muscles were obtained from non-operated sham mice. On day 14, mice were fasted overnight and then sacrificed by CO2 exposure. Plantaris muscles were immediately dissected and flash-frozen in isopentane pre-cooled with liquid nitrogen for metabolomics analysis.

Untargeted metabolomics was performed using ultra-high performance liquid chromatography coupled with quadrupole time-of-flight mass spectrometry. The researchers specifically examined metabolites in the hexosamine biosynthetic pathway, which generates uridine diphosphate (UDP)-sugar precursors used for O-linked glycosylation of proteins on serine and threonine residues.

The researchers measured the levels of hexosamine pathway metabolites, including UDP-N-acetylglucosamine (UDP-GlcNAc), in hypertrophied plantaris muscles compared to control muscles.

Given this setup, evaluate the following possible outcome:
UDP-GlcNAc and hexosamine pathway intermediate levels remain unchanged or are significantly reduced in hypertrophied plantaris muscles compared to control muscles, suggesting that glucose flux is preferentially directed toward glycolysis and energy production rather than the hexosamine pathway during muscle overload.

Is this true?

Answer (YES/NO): NO